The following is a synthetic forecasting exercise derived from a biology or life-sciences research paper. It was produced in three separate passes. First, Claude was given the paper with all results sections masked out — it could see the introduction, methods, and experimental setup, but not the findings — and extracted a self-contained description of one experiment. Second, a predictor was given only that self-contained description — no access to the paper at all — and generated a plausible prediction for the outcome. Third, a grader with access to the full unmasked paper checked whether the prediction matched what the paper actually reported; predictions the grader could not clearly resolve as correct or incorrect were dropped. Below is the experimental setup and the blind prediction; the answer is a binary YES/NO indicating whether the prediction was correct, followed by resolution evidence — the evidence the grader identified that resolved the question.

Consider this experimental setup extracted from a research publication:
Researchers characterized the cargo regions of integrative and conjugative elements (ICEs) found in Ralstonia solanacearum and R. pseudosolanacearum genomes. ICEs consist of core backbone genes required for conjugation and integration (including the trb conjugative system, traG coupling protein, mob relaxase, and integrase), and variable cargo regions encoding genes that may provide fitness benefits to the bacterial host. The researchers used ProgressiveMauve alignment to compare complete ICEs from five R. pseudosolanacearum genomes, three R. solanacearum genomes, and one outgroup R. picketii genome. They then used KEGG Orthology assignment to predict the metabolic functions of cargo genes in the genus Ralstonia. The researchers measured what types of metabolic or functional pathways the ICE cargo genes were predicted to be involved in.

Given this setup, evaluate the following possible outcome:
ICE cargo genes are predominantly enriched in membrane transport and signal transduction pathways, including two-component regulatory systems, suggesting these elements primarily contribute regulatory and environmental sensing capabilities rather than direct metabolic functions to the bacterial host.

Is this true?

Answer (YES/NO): NO